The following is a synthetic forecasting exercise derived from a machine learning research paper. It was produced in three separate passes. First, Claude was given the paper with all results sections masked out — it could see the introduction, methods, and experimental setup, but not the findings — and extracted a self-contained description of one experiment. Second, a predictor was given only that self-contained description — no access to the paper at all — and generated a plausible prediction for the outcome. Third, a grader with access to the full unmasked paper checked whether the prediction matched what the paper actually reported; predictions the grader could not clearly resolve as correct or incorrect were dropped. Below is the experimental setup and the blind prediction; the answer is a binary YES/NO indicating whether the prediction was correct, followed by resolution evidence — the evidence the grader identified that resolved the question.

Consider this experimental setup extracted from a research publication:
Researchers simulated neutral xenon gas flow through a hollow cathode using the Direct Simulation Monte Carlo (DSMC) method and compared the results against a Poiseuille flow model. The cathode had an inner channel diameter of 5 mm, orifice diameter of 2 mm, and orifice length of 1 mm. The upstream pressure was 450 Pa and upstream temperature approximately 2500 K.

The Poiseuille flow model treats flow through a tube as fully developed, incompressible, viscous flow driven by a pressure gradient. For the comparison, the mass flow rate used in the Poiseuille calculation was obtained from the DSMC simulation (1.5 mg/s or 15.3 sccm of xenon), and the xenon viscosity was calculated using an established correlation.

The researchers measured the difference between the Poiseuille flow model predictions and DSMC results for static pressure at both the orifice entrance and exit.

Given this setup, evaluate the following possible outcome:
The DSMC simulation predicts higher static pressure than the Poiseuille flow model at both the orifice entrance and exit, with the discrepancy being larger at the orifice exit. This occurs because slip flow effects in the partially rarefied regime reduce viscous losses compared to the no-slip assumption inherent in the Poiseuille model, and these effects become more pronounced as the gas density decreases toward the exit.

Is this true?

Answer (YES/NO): NO